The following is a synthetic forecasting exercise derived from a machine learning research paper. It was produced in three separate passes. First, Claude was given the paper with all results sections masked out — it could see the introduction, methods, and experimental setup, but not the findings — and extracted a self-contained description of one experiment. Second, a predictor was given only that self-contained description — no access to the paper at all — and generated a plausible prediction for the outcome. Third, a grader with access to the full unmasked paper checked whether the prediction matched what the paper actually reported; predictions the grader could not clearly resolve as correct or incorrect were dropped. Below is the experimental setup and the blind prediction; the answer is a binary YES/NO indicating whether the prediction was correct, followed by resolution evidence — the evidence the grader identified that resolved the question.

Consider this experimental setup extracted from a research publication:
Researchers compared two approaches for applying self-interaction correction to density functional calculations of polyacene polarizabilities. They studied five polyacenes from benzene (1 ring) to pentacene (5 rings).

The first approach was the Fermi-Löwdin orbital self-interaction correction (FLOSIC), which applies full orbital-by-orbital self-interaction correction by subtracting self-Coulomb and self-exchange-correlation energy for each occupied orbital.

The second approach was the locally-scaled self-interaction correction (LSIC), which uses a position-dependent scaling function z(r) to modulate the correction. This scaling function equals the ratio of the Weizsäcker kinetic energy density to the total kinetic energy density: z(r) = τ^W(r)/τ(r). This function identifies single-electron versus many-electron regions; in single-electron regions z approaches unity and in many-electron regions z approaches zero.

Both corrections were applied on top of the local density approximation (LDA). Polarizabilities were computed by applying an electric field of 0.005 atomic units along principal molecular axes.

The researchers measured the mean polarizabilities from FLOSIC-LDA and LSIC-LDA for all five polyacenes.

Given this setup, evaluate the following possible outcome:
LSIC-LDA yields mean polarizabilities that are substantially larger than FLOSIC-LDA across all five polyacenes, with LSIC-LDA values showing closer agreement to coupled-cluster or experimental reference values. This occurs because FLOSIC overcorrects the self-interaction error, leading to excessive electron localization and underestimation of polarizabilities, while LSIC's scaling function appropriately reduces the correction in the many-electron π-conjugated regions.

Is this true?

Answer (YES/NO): YES